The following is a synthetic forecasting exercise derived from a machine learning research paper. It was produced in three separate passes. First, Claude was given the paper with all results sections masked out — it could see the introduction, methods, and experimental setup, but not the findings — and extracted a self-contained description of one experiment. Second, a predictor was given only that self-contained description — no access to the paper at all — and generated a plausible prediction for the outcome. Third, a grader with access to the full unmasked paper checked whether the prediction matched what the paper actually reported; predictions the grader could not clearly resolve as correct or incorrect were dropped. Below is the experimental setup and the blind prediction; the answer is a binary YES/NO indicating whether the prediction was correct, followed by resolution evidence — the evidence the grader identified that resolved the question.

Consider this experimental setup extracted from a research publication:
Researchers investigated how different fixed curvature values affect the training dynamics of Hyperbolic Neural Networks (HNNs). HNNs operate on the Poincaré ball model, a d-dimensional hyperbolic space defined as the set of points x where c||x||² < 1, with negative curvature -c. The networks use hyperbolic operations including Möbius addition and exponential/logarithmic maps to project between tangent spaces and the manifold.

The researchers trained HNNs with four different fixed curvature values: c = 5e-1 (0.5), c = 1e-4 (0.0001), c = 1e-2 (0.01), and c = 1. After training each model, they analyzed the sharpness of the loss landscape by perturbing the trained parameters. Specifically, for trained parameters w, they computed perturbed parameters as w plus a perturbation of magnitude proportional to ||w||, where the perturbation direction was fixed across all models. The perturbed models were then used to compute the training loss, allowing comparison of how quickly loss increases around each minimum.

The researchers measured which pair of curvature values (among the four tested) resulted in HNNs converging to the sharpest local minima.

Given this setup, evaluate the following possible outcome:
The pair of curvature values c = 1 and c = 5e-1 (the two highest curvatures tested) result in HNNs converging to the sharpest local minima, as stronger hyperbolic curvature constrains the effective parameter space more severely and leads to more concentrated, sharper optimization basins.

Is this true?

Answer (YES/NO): NO